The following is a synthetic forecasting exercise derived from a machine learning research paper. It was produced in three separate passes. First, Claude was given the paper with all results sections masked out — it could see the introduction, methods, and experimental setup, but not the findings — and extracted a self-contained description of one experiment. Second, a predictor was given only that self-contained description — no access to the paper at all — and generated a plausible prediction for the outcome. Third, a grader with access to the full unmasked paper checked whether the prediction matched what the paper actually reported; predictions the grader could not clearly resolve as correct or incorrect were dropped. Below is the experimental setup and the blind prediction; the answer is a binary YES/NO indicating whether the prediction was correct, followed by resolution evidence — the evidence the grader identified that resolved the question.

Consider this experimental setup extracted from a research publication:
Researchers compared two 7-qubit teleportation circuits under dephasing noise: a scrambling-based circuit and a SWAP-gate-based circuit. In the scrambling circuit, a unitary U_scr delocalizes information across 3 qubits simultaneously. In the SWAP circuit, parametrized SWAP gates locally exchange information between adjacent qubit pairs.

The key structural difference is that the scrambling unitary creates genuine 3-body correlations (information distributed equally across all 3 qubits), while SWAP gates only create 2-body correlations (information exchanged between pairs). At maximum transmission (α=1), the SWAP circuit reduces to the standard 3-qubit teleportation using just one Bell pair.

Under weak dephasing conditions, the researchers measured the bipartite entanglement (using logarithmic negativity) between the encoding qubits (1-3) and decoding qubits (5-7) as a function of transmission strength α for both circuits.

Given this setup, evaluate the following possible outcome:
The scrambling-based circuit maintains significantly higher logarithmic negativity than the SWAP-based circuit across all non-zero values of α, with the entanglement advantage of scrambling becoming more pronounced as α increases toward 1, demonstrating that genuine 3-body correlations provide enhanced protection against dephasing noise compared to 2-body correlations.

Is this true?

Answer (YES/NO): NO